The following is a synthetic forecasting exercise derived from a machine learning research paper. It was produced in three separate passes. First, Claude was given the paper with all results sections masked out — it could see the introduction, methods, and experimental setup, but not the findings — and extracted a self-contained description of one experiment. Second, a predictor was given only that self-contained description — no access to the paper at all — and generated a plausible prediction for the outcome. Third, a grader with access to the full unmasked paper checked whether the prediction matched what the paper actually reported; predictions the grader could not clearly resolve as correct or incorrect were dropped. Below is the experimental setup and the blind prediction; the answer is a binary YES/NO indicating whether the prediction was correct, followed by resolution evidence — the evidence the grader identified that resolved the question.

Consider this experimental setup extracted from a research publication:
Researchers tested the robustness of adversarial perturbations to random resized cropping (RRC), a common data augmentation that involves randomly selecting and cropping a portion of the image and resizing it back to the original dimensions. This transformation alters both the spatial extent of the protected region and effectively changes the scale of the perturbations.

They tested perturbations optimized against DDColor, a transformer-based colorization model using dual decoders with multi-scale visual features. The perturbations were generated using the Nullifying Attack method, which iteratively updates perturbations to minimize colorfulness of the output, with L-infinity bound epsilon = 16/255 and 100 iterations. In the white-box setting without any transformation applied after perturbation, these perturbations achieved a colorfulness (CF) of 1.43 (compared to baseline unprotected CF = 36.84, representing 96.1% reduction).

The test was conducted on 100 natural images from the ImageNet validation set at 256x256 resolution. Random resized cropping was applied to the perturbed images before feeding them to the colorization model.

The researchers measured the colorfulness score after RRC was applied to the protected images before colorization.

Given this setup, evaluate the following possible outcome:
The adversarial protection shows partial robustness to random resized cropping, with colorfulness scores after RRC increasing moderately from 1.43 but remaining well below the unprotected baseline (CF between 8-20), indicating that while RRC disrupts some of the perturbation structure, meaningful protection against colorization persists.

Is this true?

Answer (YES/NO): YES